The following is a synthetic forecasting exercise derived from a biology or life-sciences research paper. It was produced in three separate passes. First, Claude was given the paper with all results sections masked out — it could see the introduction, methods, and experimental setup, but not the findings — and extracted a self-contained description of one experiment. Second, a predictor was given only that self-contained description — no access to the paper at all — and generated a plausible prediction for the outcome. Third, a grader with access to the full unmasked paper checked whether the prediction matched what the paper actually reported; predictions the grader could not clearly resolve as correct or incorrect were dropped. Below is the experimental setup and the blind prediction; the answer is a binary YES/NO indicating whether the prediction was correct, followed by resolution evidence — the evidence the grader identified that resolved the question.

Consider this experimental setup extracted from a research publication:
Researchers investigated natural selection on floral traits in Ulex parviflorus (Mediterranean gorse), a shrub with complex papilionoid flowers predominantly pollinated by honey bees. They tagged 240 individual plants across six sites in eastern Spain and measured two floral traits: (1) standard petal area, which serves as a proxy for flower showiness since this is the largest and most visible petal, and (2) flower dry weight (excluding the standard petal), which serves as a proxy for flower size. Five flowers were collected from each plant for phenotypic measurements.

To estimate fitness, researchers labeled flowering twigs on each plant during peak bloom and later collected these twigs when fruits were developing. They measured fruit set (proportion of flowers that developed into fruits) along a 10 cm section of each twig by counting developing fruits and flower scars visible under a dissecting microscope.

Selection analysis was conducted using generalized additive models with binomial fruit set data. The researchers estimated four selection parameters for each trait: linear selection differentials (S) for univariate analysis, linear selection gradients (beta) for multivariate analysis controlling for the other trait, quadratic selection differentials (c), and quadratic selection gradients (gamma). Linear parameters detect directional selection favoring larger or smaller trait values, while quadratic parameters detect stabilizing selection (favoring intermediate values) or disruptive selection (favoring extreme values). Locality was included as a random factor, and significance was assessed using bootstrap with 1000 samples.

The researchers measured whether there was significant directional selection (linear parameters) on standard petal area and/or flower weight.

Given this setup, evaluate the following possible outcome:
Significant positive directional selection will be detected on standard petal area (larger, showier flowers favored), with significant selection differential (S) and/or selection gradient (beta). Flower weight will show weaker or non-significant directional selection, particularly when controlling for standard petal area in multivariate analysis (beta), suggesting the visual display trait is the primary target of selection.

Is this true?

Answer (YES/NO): NO